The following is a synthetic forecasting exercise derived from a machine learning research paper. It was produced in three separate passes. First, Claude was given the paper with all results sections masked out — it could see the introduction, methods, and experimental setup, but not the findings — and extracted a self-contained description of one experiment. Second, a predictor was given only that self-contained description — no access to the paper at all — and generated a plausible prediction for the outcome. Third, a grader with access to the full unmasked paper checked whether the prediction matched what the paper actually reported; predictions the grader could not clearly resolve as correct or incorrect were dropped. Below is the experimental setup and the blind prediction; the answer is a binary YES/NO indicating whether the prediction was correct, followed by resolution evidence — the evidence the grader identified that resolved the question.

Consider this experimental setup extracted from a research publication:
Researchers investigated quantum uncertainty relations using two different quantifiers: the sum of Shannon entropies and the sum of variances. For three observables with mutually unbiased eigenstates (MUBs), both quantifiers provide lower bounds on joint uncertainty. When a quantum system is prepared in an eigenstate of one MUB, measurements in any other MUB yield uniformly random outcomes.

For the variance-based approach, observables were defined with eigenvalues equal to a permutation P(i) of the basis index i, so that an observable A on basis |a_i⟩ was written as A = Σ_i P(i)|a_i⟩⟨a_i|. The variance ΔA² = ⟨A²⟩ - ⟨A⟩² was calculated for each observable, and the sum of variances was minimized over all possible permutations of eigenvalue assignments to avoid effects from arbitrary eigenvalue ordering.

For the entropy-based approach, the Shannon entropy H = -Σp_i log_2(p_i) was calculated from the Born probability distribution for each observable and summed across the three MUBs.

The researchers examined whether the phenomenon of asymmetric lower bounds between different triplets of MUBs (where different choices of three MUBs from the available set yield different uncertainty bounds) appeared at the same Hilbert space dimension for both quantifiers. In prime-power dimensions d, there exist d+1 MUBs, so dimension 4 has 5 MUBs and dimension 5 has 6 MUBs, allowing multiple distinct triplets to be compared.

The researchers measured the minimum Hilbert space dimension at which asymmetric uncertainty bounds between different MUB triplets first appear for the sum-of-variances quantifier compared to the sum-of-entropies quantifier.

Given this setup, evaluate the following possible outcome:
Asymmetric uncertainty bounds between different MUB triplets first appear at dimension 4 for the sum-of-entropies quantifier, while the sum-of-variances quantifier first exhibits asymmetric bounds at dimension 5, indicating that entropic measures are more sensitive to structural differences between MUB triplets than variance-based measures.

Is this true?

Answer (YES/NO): NO